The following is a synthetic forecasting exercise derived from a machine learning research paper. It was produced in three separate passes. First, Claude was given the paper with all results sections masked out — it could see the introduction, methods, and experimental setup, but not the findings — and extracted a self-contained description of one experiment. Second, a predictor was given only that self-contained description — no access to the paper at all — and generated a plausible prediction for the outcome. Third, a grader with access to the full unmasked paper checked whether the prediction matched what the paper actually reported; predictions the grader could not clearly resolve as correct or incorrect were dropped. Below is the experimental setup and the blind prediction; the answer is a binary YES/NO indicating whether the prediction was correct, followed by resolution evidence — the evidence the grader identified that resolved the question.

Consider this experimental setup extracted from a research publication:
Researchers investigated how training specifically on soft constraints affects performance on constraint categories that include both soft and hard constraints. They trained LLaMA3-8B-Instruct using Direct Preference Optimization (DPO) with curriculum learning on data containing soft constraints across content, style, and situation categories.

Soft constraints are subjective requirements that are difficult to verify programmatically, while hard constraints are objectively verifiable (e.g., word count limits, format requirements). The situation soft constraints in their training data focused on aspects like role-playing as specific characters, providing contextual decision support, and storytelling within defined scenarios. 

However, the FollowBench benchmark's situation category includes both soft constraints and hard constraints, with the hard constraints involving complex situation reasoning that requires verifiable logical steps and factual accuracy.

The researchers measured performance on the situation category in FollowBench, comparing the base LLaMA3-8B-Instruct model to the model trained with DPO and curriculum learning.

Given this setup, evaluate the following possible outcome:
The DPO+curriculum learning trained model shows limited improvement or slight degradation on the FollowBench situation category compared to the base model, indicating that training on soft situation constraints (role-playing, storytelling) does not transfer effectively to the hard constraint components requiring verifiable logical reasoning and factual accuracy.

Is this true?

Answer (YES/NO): YES